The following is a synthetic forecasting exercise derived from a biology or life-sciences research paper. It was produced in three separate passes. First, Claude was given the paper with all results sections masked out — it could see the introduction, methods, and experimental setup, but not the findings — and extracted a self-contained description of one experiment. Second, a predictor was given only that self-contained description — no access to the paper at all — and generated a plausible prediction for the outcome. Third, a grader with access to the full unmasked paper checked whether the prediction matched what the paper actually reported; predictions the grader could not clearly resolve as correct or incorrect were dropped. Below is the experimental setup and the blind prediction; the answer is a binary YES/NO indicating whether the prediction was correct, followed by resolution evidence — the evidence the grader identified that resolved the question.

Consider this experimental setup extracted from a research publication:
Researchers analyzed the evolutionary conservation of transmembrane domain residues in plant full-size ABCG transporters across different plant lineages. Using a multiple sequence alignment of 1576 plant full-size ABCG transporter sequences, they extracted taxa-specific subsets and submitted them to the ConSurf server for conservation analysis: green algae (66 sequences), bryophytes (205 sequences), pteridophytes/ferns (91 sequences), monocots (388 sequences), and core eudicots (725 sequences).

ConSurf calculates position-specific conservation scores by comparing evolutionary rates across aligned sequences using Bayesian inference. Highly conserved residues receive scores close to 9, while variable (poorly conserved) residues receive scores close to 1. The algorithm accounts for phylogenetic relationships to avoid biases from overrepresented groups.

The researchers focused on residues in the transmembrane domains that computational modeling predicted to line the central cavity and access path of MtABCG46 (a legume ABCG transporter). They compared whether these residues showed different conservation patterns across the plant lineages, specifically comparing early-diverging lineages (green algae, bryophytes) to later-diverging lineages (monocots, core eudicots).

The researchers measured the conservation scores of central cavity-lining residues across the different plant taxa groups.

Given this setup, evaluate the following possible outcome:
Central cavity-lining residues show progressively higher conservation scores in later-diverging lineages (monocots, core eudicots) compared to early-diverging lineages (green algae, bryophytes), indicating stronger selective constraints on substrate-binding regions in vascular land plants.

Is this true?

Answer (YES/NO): NO